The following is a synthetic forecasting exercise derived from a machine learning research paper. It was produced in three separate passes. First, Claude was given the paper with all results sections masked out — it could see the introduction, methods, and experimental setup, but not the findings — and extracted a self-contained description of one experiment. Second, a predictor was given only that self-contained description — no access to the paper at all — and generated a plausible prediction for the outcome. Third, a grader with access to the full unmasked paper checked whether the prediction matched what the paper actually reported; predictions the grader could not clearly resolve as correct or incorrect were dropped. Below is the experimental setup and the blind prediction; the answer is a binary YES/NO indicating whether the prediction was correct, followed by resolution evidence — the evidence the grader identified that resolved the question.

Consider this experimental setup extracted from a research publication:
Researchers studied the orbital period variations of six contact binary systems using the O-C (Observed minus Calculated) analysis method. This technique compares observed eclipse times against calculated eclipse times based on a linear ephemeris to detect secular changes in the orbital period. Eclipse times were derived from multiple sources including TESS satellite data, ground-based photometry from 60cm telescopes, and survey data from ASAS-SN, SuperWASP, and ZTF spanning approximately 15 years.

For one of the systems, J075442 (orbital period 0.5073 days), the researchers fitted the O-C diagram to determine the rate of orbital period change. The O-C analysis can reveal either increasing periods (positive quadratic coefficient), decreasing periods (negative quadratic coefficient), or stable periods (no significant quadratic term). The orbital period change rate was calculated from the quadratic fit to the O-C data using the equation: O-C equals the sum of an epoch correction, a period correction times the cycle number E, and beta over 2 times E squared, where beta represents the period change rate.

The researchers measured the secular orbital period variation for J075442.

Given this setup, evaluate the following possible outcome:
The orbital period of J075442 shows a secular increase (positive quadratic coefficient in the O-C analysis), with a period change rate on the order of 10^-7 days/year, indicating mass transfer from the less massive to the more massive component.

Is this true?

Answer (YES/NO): NO